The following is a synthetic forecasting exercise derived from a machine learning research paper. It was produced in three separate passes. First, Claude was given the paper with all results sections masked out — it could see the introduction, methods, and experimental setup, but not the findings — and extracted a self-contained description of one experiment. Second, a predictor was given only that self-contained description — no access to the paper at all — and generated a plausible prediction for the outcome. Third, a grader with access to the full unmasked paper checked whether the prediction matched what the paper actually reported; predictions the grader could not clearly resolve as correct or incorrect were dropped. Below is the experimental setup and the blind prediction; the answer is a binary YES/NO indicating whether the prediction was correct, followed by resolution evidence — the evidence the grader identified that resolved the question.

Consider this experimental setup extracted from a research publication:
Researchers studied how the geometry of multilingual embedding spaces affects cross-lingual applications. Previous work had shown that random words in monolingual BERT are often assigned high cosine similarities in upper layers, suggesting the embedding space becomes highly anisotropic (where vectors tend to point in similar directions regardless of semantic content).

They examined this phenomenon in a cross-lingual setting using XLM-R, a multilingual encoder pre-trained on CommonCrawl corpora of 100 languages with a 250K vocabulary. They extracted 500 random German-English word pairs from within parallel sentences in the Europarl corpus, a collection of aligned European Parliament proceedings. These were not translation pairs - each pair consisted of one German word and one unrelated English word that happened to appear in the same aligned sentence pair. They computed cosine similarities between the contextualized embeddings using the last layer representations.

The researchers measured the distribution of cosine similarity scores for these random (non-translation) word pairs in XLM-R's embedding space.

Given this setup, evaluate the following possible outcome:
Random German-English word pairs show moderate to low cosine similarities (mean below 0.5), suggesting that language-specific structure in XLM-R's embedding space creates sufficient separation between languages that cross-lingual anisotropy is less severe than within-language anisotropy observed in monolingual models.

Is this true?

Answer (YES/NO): NO